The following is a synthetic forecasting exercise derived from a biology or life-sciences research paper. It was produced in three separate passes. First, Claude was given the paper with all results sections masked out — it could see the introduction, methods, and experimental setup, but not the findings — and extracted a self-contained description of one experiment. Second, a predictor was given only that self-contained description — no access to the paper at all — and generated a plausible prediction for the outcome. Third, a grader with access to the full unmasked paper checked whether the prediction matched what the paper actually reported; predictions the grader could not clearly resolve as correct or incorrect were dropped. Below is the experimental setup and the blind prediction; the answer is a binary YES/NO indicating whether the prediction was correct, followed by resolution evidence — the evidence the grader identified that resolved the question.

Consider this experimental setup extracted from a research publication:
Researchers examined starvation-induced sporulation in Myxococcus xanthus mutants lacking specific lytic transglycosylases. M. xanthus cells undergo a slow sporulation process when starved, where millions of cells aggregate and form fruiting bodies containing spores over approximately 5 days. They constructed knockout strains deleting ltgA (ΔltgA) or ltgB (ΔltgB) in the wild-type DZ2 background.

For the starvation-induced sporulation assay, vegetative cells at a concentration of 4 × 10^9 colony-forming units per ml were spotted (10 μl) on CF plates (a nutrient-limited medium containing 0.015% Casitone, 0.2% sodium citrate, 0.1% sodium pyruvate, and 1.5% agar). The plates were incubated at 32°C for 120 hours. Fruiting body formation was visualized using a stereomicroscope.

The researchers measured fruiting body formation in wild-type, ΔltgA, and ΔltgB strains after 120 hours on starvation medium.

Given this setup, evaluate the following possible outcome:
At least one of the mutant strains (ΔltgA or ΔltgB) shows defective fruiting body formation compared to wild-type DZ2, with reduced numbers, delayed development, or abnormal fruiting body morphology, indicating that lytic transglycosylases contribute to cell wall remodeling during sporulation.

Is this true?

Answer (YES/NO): YES